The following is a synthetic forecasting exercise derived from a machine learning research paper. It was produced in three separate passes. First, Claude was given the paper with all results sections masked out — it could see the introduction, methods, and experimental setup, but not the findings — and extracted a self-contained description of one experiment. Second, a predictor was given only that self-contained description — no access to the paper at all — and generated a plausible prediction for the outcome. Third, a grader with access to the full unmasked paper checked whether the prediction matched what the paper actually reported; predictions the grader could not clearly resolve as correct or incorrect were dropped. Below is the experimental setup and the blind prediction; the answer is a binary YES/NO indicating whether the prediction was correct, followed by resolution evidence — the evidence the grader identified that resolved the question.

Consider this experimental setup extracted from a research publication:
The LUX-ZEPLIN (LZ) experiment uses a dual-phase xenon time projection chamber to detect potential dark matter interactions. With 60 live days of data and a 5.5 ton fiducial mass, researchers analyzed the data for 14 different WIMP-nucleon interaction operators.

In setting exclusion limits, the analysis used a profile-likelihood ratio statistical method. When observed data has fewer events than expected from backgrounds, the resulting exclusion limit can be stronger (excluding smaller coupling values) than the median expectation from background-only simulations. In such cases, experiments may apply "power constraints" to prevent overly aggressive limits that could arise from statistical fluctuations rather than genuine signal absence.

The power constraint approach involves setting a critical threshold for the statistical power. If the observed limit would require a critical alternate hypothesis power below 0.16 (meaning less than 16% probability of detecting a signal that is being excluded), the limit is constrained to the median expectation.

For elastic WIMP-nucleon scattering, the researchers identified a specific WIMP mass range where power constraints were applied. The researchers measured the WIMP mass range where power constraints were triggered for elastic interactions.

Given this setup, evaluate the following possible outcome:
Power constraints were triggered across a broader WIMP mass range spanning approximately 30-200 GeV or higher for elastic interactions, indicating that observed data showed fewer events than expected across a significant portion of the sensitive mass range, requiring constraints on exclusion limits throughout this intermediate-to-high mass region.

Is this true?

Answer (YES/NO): NO